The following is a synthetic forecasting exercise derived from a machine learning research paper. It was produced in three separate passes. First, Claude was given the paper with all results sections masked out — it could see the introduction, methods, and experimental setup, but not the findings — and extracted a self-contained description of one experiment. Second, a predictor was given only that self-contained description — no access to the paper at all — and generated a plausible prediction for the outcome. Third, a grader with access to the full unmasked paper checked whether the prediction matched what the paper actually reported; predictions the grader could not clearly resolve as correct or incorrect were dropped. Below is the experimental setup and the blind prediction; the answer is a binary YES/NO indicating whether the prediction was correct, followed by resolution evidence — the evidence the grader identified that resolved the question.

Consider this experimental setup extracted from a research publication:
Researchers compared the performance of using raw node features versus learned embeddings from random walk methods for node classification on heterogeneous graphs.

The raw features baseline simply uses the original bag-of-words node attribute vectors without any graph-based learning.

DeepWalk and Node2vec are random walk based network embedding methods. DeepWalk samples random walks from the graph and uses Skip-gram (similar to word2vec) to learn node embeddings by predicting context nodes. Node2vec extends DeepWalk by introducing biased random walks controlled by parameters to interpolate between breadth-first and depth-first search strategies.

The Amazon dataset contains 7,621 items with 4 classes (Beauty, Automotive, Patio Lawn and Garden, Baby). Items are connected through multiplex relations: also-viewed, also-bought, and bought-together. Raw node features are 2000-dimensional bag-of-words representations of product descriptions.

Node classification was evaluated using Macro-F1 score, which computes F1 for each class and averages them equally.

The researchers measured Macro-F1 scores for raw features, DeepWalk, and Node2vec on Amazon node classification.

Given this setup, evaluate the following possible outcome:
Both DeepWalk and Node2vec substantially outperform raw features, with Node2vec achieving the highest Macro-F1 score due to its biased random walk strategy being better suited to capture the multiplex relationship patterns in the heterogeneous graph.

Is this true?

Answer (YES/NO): NO